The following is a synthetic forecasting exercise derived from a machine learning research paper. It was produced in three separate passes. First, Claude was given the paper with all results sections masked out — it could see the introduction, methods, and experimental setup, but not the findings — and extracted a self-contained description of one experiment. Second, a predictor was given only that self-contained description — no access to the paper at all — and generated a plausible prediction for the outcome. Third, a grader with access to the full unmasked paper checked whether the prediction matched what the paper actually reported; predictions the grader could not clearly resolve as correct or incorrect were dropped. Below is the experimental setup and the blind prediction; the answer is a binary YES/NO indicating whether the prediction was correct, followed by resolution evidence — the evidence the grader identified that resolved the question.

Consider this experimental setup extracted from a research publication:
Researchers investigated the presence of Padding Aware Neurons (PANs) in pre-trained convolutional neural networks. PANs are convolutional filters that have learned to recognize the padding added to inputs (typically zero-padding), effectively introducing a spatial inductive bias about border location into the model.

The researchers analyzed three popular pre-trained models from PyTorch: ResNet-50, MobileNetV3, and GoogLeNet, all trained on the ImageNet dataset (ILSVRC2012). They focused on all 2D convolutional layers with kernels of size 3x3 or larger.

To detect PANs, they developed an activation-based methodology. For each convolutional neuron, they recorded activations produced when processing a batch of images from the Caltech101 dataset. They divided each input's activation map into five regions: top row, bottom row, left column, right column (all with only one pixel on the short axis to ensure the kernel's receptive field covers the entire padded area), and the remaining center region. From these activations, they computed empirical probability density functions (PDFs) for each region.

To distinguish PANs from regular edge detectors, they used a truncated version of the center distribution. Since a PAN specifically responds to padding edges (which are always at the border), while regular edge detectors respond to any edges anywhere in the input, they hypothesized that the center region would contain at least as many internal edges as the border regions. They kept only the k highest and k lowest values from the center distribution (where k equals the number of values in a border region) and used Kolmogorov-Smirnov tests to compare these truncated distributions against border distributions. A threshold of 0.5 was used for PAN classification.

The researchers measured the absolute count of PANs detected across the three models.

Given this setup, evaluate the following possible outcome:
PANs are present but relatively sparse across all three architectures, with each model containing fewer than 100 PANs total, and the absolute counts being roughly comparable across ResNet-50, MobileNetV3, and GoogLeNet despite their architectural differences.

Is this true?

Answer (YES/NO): NO